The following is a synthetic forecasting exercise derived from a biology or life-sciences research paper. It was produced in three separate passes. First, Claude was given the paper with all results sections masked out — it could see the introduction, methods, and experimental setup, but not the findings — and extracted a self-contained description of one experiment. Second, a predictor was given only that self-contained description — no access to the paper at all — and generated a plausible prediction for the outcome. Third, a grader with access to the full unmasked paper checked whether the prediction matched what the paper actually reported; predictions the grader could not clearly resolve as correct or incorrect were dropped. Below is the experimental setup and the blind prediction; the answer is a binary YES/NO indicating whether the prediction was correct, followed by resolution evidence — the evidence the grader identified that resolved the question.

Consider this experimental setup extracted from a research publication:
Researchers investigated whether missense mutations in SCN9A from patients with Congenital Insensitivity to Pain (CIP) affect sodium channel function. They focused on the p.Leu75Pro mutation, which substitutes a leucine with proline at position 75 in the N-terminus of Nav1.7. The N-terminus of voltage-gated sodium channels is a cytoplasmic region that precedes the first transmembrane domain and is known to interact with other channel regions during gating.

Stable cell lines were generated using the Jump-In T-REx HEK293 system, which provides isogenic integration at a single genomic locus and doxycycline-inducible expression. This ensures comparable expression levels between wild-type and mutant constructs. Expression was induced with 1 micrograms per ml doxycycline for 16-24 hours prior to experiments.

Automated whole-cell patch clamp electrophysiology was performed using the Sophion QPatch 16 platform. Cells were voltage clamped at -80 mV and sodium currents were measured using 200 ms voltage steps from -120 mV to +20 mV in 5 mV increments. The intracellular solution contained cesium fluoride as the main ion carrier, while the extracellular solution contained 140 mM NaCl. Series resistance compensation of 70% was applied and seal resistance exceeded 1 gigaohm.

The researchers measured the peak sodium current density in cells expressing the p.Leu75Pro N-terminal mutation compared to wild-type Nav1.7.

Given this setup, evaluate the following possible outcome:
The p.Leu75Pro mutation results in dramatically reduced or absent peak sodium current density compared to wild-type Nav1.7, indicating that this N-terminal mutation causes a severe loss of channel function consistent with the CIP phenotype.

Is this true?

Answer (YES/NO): YES